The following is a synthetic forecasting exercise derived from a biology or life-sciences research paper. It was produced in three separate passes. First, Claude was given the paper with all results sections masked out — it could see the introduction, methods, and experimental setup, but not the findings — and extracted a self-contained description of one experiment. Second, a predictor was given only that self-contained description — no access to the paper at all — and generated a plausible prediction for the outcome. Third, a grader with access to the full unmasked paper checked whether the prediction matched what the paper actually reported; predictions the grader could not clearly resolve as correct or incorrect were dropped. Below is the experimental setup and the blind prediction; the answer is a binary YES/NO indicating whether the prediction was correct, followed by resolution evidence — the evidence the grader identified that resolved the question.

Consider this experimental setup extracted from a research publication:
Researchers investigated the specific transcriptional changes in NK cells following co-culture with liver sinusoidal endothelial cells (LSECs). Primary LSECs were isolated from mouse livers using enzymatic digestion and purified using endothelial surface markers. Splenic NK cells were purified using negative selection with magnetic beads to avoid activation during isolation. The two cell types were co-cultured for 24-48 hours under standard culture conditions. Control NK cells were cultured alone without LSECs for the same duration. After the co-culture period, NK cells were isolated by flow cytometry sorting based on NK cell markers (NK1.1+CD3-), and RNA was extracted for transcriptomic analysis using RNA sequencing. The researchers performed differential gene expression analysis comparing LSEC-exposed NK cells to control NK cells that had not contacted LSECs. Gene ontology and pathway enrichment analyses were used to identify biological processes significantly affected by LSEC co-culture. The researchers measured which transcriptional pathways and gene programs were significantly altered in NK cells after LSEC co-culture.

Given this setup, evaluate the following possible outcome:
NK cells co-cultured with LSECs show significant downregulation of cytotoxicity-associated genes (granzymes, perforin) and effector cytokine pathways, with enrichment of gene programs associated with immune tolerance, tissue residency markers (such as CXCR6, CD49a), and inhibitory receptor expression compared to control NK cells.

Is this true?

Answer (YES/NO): NO